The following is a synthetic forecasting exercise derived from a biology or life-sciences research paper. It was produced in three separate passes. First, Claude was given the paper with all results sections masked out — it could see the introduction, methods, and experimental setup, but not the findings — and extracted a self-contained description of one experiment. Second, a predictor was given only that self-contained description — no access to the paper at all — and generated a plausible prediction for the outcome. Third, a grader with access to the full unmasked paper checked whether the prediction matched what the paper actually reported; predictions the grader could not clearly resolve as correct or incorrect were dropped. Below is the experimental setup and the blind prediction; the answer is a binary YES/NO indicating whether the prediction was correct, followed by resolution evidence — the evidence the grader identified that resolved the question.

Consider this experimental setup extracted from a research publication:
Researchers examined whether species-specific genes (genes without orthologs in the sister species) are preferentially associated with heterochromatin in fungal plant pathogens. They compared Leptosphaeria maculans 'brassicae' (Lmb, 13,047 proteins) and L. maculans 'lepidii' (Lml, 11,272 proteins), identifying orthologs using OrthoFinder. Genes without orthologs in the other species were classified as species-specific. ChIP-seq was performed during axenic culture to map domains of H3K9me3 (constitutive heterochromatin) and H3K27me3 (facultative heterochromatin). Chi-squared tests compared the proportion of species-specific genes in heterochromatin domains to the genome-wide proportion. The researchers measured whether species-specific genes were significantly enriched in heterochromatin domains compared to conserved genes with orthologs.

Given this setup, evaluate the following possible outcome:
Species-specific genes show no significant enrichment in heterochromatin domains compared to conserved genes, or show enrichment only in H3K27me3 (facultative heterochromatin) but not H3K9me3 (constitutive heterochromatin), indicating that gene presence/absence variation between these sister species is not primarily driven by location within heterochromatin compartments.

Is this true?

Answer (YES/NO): NO